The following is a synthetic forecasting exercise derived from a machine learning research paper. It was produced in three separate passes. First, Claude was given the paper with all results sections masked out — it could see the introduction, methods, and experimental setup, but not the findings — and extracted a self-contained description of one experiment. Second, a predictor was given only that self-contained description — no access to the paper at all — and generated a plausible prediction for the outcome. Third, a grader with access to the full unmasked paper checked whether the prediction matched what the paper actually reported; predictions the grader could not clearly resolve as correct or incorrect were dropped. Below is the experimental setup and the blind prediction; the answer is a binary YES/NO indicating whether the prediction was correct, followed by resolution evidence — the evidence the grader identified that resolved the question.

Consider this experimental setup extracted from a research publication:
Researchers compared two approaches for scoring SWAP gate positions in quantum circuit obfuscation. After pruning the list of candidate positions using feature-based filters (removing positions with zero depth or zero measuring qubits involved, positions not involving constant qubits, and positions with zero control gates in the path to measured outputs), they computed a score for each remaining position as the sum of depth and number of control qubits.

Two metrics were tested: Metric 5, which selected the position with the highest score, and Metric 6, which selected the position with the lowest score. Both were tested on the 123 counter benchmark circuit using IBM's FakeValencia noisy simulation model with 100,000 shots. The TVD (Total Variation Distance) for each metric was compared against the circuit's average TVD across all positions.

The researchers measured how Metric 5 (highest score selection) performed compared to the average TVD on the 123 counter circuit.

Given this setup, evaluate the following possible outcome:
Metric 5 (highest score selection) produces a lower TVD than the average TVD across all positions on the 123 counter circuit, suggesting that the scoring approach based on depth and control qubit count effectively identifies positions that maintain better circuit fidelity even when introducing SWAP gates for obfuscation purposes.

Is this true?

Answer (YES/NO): NO